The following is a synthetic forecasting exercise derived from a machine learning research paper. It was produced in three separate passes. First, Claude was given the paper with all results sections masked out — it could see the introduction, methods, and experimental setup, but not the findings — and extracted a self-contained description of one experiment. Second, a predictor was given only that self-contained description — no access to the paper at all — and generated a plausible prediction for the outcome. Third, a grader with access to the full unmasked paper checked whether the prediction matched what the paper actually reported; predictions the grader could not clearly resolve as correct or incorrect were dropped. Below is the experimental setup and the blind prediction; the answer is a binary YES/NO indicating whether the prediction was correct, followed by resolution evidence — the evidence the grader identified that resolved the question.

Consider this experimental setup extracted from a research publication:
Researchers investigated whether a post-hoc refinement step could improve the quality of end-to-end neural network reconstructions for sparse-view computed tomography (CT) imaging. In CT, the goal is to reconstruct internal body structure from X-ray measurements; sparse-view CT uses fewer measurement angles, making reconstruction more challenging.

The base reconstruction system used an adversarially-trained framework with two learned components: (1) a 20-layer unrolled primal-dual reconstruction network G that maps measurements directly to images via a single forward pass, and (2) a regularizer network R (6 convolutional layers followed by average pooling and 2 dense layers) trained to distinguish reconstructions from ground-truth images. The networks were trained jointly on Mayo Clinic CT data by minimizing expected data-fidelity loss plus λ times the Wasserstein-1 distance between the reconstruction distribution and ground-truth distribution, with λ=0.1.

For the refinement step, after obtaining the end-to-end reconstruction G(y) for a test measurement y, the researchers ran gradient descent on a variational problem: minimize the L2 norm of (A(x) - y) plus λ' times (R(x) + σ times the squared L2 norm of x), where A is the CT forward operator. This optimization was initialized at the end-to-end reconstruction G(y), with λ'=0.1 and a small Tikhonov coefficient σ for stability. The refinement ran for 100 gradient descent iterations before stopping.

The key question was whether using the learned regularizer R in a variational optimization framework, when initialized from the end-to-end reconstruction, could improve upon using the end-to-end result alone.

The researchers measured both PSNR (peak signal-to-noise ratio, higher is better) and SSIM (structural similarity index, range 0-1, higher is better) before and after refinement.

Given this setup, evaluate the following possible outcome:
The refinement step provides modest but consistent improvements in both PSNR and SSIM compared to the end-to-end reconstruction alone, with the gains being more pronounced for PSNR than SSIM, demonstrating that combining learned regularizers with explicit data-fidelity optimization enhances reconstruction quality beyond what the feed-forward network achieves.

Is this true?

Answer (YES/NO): NO